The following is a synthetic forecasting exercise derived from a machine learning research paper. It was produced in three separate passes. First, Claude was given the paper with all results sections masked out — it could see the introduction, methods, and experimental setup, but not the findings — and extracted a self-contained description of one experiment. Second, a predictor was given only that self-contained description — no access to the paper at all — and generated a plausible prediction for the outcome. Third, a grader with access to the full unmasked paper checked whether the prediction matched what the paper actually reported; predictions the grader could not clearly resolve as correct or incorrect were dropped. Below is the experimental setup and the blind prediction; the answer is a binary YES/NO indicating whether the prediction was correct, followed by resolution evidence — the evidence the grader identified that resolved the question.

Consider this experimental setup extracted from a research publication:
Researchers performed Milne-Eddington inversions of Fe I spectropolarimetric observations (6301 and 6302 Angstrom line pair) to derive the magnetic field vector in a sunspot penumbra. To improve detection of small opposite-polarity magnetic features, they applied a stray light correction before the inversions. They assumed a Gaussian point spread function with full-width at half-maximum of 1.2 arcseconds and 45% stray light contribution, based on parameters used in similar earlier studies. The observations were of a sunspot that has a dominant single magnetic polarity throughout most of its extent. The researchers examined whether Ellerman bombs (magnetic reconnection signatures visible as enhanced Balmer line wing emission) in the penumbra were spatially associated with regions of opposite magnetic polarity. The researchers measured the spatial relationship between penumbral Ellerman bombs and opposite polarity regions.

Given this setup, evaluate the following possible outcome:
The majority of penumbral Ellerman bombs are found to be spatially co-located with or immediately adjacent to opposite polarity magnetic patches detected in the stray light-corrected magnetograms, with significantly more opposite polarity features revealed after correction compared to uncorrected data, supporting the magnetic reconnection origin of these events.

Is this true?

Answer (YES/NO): NO